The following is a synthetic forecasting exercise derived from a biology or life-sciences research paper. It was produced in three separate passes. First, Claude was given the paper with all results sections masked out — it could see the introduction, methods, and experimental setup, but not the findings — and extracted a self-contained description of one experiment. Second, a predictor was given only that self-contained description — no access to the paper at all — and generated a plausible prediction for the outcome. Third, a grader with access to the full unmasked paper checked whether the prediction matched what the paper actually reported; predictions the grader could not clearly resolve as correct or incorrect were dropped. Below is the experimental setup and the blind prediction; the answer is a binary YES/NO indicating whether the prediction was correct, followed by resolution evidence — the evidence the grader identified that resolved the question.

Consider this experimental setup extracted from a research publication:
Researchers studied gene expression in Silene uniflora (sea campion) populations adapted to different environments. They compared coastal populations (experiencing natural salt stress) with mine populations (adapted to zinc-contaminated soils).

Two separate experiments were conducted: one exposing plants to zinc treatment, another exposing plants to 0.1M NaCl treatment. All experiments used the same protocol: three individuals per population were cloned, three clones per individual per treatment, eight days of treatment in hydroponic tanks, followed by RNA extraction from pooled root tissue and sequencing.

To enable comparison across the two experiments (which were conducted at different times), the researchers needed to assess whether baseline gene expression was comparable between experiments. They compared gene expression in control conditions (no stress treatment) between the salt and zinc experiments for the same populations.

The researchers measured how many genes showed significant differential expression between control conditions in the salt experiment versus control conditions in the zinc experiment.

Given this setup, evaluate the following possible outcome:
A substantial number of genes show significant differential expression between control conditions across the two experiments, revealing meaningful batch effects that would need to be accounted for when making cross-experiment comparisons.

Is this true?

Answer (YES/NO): YES